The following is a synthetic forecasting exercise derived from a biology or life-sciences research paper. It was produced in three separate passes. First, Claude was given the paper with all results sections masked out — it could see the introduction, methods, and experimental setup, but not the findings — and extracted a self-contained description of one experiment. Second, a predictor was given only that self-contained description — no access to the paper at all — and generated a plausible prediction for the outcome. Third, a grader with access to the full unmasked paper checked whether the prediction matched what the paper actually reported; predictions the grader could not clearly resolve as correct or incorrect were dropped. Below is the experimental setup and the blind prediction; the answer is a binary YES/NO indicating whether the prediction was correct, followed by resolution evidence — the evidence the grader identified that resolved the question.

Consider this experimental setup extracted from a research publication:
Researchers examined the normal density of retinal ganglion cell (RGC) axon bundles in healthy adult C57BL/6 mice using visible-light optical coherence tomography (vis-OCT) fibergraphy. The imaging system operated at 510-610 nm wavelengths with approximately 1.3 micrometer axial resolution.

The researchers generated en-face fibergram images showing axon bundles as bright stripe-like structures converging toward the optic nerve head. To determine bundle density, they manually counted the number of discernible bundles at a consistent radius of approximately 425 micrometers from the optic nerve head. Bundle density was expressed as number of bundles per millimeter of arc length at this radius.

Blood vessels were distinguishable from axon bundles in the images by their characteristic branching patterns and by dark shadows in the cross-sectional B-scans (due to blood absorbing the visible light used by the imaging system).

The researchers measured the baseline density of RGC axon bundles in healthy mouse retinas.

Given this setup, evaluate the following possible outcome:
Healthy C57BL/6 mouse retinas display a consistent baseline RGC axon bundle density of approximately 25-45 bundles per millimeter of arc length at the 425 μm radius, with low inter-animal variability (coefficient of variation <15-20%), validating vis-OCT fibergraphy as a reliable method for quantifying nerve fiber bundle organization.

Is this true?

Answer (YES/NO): NO